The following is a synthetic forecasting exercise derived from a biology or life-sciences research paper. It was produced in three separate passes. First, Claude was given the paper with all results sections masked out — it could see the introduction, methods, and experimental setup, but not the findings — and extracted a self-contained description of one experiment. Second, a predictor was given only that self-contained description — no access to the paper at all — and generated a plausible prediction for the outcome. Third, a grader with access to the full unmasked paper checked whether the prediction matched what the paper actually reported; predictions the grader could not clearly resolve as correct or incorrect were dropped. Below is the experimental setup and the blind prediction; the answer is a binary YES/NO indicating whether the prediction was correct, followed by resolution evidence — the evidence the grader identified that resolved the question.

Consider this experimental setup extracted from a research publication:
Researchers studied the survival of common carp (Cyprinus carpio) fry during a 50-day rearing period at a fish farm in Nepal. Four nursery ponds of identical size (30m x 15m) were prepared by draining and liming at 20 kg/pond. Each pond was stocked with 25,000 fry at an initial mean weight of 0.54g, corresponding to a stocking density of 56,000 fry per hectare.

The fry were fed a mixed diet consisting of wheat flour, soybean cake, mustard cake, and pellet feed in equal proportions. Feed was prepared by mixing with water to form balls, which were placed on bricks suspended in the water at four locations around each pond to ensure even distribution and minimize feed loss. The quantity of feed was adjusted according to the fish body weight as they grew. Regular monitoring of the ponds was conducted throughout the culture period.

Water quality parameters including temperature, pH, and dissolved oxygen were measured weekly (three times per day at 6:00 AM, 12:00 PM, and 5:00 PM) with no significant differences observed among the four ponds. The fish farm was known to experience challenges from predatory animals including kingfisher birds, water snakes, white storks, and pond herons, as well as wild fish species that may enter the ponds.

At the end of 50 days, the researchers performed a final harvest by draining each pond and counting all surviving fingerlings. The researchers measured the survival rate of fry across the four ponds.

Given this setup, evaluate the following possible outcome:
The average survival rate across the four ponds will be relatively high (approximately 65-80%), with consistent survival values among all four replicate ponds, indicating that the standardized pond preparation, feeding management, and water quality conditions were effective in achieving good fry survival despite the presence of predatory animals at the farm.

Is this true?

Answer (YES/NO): NO